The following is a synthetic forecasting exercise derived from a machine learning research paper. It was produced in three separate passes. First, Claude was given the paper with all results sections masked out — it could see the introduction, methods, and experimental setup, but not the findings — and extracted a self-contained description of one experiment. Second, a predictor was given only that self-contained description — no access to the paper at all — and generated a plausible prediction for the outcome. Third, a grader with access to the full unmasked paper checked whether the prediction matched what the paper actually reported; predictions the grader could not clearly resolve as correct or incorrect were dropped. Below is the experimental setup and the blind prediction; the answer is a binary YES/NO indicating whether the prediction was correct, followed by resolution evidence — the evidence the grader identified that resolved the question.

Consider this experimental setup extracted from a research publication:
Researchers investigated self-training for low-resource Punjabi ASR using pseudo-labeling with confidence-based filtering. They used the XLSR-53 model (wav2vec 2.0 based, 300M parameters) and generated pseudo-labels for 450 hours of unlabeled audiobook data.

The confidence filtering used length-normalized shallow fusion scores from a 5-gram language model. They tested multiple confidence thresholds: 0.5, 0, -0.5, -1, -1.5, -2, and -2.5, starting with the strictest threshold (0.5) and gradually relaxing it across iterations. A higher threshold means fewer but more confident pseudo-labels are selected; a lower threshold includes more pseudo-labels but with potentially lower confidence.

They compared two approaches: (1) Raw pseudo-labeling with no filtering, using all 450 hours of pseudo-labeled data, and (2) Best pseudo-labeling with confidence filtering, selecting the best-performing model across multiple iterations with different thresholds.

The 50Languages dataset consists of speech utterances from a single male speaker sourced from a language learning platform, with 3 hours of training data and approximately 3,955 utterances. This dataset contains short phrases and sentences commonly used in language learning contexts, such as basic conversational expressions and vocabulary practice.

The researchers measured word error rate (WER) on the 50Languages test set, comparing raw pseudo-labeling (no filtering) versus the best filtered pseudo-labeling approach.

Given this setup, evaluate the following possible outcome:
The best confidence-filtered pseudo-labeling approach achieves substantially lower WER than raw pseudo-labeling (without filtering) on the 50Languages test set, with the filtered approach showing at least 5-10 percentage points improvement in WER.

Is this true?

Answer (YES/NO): NO